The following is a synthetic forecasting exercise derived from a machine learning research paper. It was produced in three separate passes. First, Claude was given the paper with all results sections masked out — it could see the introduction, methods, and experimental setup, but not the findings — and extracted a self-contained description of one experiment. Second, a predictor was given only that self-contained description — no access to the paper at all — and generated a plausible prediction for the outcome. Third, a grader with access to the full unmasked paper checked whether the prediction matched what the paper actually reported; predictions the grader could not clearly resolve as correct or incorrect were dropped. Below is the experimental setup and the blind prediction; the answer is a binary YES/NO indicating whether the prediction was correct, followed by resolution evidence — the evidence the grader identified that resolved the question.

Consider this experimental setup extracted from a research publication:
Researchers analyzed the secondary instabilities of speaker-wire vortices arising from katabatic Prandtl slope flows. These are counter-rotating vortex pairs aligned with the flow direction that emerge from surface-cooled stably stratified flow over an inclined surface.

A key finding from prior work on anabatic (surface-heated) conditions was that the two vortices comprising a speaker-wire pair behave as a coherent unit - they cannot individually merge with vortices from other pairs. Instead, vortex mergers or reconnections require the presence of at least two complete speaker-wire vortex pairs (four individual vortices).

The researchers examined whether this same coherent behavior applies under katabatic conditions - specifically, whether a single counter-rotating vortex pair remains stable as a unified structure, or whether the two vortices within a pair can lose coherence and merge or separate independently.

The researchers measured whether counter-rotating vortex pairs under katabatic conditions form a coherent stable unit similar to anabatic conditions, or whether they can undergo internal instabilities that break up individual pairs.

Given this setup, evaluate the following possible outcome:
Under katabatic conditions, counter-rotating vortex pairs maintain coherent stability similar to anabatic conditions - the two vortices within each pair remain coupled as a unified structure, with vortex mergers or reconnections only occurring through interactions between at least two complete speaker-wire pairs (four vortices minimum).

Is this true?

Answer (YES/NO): YES